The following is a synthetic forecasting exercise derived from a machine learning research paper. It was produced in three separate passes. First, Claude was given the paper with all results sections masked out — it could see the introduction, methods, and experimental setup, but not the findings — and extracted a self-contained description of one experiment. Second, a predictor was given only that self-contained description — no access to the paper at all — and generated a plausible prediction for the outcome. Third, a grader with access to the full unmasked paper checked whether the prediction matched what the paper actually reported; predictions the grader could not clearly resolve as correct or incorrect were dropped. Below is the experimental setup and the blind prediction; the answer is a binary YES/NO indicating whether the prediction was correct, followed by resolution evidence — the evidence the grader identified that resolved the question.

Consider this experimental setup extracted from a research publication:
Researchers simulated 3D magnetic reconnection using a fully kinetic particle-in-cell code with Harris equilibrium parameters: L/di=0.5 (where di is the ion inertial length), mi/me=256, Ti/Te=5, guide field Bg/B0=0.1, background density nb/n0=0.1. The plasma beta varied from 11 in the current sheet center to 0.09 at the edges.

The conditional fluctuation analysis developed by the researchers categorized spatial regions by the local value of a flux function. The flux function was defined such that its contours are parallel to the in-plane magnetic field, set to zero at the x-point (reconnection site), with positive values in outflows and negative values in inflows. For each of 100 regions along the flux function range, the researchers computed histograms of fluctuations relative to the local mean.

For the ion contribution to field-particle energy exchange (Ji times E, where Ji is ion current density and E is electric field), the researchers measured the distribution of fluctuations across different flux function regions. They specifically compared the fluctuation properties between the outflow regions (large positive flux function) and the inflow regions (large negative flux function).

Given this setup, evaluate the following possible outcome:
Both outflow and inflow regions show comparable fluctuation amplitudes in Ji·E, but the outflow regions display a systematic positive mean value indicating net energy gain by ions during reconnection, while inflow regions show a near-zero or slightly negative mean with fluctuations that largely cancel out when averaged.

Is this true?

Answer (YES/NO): NO